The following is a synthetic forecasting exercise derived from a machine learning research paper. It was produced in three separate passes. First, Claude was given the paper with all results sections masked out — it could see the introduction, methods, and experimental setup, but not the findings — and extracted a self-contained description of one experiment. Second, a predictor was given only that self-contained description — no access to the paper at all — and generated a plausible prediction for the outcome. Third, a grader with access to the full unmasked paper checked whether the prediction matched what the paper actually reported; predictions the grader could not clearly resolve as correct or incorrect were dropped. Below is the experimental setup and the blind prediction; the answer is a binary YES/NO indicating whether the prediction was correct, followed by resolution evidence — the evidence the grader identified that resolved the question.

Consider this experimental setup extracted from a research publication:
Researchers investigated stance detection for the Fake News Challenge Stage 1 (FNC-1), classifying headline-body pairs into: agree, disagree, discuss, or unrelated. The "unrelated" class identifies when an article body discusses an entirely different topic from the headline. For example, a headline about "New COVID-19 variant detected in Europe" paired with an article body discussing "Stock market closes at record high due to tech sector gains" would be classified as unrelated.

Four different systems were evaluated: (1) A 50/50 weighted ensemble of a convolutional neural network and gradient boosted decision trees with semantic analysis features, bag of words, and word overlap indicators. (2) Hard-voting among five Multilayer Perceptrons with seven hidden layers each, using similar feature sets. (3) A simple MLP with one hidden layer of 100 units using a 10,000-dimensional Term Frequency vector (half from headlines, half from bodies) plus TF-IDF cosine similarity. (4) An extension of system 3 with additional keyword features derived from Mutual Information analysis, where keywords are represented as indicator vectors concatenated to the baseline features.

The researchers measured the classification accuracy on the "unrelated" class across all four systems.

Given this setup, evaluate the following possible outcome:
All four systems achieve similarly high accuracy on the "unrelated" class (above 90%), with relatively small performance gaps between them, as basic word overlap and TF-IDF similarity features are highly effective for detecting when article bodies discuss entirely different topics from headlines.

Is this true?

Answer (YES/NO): YES